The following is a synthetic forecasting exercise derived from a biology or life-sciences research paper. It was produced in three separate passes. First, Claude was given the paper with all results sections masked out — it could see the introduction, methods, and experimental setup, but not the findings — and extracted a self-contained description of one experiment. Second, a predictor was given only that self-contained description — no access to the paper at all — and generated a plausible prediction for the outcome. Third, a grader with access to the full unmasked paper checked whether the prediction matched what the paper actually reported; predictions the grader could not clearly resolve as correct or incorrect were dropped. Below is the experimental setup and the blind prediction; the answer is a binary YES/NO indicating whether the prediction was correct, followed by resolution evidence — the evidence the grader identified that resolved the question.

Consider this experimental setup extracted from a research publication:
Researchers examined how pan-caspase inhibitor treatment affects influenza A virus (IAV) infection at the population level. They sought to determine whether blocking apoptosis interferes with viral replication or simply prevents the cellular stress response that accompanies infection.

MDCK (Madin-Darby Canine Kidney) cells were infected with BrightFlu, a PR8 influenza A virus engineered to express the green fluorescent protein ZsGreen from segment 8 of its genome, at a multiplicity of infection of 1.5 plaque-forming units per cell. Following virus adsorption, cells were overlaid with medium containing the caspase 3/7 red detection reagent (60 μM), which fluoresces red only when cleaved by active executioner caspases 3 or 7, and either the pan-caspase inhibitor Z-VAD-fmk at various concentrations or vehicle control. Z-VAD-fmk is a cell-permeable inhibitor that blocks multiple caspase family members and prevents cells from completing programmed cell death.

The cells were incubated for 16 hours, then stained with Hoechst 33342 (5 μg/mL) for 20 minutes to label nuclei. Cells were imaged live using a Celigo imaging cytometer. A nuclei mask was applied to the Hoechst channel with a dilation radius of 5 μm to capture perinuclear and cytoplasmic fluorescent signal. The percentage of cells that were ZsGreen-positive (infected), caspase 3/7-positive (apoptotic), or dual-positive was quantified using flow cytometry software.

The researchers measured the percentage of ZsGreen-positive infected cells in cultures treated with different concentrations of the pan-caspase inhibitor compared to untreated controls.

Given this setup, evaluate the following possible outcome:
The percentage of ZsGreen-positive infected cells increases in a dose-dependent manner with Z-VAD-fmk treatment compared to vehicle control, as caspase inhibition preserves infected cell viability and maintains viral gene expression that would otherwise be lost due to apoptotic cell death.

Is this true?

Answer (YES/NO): NO